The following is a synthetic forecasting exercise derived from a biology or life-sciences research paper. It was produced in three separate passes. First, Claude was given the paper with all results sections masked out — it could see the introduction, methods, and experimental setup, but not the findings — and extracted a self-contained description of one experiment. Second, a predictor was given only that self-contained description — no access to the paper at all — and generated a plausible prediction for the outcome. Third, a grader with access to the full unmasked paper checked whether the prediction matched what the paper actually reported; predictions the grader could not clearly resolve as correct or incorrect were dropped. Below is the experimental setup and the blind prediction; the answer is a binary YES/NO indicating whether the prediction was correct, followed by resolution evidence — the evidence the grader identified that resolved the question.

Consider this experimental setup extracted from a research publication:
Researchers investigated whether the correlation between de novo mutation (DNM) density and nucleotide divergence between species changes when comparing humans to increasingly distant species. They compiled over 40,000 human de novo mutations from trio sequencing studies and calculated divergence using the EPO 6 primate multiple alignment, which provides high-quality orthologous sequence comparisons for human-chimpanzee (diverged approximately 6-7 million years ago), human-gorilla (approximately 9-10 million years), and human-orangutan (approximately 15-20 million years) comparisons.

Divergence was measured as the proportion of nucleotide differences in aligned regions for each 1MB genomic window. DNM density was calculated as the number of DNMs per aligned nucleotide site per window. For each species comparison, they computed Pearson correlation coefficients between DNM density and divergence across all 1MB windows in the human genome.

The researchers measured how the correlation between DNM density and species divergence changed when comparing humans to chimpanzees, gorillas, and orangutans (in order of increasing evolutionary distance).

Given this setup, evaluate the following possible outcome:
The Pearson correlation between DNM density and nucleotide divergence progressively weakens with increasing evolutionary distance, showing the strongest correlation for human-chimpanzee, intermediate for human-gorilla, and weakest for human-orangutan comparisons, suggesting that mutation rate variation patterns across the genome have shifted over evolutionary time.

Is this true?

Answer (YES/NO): NO